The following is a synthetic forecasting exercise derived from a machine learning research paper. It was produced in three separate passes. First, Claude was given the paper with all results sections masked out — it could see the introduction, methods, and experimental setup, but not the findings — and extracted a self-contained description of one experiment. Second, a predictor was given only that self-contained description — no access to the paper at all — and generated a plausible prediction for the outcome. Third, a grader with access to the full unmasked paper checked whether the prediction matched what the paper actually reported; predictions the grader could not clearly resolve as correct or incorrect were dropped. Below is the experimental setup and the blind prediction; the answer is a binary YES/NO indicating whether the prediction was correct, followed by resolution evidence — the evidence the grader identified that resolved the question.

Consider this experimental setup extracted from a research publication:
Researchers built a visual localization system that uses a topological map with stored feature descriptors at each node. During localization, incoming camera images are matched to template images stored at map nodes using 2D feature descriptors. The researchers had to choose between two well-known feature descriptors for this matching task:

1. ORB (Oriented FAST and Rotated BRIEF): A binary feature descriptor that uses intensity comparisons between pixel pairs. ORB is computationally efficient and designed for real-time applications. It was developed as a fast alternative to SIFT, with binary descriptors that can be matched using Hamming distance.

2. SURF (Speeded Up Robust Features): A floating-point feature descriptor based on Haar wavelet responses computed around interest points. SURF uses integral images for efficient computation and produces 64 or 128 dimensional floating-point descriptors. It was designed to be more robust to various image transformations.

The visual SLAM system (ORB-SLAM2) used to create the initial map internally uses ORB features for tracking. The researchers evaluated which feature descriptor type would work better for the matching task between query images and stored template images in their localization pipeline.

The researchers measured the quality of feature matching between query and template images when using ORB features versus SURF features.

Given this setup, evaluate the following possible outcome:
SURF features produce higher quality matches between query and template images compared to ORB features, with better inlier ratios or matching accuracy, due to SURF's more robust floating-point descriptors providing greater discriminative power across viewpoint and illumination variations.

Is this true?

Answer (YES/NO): YES